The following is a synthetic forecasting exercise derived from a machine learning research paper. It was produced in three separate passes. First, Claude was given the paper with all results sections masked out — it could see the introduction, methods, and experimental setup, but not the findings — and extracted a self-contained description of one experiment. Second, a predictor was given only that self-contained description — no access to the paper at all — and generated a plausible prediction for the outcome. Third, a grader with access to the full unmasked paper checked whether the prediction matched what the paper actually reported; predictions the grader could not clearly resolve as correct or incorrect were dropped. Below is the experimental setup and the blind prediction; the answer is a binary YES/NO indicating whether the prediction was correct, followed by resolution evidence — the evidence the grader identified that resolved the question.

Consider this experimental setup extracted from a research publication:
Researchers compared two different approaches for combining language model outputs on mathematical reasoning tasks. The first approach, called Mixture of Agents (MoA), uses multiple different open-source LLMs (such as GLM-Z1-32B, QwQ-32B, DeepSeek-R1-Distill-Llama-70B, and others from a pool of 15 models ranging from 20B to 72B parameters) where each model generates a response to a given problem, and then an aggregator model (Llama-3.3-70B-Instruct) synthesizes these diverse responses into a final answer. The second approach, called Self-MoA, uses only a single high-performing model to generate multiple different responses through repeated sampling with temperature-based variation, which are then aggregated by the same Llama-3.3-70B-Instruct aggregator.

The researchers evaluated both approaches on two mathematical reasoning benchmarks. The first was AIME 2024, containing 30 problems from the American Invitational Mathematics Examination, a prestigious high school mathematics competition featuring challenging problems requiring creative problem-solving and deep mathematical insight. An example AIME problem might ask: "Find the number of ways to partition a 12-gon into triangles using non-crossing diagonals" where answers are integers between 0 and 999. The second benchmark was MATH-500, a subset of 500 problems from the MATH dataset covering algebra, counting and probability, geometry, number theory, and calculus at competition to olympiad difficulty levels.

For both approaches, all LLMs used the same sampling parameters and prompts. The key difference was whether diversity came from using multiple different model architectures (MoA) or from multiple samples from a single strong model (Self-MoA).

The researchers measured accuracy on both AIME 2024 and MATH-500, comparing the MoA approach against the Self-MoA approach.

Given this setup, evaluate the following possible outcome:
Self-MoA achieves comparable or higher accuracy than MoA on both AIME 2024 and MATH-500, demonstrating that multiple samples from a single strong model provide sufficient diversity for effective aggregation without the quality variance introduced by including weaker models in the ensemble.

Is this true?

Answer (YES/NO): YES